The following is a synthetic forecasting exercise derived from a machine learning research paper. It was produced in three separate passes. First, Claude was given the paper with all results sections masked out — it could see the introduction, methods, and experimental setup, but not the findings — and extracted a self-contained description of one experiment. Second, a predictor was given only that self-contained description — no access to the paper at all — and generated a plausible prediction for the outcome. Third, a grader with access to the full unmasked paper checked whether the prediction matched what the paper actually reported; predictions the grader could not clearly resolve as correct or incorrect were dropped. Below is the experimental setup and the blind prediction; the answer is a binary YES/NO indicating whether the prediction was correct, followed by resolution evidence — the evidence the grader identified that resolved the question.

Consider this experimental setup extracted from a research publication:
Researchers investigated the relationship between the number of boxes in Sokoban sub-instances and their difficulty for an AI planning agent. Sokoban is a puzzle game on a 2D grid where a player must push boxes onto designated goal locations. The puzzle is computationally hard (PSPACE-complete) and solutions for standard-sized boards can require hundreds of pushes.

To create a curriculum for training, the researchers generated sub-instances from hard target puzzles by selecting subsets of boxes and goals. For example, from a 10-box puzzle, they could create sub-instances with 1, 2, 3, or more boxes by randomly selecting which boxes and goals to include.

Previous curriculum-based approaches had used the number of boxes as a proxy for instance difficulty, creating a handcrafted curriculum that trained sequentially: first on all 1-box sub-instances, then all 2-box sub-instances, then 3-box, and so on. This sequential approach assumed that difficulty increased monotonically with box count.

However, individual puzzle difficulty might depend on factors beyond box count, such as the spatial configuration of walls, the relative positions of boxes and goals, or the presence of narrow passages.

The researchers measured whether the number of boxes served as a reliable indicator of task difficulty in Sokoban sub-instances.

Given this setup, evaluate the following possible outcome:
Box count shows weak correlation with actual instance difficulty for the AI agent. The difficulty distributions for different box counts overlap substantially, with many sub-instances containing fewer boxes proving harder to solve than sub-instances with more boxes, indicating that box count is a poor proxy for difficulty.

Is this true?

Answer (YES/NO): NO